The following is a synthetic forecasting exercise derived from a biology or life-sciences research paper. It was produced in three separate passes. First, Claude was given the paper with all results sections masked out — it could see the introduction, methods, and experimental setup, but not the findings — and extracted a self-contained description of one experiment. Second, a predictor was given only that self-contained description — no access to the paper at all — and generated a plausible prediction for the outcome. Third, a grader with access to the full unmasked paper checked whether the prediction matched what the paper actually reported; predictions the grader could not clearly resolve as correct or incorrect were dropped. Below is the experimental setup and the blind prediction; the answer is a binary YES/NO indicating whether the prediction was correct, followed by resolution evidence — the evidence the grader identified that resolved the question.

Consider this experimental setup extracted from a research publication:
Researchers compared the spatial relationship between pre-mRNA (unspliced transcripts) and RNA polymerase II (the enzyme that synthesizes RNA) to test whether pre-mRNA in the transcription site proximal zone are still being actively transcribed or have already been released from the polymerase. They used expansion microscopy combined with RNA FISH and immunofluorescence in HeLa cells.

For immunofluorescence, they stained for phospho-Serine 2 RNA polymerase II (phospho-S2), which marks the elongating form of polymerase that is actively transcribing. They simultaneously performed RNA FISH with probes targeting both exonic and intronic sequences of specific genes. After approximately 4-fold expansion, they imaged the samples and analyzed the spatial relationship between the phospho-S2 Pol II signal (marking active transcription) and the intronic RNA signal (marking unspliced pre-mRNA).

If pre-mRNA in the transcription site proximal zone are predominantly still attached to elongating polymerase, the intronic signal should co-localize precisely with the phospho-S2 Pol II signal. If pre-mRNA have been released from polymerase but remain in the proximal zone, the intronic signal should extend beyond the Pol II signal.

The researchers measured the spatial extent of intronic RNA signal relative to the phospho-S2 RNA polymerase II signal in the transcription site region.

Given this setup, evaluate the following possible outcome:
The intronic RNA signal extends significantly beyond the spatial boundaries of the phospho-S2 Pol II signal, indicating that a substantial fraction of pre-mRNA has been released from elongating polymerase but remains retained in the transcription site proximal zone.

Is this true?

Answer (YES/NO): YES